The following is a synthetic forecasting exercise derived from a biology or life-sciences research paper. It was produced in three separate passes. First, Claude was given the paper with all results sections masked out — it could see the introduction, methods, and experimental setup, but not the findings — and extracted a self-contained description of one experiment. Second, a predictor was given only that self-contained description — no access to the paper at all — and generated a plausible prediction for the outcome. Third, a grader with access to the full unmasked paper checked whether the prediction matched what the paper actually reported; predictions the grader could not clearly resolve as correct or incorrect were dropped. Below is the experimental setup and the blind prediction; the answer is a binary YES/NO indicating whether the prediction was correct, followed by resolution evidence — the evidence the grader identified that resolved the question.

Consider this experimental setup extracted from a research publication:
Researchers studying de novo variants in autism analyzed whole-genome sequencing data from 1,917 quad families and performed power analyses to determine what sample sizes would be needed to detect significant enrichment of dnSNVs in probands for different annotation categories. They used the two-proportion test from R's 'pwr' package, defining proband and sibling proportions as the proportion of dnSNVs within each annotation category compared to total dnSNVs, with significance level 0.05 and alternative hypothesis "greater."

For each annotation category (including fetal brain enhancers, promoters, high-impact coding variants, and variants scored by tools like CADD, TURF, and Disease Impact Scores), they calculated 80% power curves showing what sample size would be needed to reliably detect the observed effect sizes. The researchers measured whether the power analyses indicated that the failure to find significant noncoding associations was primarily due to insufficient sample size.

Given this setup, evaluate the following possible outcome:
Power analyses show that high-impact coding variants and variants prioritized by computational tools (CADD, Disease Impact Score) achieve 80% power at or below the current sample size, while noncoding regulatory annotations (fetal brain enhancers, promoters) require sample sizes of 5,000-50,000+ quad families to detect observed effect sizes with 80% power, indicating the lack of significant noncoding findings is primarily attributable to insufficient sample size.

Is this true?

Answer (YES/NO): NO